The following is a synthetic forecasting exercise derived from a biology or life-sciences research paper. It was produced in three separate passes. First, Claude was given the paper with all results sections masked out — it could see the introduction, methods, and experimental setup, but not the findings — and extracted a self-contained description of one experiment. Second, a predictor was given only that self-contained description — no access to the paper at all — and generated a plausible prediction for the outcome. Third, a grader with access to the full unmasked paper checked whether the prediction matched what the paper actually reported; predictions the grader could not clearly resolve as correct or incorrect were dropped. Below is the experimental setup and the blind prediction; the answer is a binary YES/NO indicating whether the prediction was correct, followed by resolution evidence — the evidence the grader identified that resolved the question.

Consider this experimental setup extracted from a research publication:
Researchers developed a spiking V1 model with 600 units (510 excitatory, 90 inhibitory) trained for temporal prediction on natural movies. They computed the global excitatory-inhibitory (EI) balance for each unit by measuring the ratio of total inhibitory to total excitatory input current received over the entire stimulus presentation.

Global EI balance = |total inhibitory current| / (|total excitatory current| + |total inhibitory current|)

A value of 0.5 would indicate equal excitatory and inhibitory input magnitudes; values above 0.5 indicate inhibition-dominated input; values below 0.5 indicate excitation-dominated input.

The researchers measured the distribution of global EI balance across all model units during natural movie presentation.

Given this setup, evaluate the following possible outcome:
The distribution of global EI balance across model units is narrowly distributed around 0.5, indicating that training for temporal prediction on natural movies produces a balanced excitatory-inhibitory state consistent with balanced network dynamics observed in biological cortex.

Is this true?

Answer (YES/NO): NO